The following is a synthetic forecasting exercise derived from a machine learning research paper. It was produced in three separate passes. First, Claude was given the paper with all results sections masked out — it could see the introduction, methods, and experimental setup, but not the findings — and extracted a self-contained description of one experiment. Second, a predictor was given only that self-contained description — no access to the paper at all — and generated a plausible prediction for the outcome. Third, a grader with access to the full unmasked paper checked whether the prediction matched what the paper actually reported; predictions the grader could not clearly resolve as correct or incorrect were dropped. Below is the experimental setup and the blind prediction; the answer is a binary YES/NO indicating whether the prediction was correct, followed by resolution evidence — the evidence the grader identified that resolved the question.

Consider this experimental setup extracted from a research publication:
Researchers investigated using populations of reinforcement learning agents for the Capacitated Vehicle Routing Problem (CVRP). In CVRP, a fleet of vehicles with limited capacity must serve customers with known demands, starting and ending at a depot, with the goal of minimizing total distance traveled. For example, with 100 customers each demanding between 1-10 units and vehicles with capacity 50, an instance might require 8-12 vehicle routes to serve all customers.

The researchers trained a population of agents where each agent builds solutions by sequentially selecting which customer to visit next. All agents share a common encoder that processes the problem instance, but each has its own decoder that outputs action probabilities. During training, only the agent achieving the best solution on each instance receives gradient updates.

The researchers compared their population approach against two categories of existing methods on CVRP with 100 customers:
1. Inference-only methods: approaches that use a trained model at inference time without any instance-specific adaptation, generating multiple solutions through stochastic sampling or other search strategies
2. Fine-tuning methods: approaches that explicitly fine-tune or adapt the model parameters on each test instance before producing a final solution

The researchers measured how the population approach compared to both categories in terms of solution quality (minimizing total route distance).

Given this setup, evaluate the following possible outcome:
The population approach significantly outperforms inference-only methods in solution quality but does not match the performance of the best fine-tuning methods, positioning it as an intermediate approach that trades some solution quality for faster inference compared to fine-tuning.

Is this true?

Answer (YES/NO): YES